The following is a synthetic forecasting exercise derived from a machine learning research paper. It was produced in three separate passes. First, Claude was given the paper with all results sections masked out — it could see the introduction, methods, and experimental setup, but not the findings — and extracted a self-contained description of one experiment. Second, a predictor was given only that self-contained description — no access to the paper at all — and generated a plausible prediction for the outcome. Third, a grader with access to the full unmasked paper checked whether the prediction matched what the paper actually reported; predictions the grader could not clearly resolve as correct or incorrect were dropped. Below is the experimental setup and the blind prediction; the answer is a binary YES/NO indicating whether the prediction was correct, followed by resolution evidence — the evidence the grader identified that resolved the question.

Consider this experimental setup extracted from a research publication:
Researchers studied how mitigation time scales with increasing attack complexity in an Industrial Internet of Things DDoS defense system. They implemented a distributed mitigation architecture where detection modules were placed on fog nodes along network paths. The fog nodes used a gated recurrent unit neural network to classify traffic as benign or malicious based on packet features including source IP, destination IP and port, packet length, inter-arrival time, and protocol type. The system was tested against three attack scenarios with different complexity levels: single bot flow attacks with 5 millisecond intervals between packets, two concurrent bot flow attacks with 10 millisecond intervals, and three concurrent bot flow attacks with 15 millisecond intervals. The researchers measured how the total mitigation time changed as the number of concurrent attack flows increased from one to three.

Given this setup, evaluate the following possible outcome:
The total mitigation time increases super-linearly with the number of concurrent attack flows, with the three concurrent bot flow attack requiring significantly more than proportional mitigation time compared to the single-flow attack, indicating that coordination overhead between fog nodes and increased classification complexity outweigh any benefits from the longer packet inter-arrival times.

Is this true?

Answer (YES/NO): NO